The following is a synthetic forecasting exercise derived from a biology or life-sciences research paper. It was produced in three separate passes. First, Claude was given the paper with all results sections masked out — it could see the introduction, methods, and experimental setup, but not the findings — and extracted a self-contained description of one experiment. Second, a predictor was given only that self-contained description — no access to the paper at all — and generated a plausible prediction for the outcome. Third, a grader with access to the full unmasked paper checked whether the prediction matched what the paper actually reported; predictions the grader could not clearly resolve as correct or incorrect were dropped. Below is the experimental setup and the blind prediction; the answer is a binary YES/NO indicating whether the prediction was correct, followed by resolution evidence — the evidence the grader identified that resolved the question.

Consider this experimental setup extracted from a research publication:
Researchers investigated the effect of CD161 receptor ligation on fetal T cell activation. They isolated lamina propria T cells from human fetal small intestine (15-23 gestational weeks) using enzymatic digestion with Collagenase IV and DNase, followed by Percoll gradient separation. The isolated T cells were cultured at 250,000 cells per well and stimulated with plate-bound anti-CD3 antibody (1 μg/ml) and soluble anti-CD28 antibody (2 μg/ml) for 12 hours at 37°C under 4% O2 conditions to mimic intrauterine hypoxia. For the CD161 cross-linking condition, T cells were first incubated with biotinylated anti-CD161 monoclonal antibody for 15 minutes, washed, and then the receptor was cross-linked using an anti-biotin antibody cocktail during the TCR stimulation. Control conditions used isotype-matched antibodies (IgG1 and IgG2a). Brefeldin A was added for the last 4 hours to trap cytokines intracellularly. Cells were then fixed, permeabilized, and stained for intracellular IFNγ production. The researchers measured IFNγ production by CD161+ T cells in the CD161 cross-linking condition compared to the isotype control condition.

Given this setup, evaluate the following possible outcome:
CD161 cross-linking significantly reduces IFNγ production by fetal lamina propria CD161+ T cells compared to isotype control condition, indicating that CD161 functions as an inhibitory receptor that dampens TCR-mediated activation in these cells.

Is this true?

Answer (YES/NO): YES